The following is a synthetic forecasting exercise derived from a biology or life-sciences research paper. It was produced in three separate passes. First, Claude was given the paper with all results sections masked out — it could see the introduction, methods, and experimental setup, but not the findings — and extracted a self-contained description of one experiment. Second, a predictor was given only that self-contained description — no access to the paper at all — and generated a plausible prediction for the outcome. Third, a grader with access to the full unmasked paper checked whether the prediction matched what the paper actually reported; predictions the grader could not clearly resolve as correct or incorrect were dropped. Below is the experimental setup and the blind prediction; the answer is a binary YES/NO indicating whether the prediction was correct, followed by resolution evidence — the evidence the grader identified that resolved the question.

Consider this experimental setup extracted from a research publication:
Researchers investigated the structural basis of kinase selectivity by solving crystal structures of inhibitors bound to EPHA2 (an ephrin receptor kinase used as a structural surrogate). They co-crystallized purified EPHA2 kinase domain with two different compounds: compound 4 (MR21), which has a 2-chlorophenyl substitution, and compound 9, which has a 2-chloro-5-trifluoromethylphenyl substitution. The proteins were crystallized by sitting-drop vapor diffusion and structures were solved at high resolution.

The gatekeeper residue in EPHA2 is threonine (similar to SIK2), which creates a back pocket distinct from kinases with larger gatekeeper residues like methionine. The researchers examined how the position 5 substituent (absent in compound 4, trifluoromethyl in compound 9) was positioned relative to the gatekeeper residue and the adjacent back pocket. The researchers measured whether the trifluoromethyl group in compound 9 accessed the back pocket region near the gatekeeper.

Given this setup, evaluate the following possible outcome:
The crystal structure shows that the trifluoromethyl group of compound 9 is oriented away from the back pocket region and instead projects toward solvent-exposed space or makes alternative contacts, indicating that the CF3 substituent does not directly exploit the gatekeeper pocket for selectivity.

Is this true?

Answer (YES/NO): NO